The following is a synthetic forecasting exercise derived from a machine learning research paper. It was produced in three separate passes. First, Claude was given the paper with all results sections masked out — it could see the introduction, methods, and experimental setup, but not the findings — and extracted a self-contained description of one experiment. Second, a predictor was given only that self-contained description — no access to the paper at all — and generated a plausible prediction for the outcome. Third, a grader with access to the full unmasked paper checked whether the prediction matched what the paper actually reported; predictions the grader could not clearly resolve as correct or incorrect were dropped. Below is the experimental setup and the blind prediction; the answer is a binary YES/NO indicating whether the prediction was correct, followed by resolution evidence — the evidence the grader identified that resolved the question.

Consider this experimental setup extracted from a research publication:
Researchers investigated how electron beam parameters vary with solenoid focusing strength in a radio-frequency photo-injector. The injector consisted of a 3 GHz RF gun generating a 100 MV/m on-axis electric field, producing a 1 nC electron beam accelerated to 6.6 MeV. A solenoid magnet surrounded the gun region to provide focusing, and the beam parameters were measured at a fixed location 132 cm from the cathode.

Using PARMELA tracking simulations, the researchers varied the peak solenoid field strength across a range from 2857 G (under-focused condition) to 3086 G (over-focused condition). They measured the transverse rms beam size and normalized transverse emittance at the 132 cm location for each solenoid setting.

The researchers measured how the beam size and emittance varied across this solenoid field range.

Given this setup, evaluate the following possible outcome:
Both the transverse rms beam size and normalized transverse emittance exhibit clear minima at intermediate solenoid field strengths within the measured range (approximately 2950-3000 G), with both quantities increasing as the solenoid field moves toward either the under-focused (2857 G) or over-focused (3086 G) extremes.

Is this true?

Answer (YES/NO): NO